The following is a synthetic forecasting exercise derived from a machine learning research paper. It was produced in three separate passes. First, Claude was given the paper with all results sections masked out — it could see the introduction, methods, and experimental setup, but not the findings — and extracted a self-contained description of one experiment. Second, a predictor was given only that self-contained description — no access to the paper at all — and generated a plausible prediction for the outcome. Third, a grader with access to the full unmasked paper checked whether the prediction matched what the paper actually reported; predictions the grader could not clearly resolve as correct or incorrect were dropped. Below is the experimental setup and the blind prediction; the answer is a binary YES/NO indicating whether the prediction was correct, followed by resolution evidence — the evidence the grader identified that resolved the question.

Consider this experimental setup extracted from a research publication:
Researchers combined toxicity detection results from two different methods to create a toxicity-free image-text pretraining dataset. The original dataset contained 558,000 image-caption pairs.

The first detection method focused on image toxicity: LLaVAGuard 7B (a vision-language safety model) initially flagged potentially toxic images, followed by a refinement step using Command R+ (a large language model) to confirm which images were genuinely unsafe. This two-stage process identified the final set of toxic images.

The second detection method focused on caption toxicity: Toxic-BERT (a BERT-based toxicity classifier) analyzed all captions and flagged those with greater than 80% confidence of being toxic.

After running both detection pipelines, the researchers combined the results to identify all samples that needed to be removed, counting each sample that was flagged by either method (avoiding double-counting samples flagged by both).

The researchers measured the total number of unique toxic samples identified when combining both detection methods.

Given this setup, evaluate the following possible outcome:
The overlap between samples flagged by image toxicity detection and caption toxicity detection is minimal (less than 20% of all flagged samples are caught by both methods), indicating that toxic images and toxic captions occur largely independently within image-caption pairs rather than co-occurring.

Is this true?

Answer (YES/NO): YES